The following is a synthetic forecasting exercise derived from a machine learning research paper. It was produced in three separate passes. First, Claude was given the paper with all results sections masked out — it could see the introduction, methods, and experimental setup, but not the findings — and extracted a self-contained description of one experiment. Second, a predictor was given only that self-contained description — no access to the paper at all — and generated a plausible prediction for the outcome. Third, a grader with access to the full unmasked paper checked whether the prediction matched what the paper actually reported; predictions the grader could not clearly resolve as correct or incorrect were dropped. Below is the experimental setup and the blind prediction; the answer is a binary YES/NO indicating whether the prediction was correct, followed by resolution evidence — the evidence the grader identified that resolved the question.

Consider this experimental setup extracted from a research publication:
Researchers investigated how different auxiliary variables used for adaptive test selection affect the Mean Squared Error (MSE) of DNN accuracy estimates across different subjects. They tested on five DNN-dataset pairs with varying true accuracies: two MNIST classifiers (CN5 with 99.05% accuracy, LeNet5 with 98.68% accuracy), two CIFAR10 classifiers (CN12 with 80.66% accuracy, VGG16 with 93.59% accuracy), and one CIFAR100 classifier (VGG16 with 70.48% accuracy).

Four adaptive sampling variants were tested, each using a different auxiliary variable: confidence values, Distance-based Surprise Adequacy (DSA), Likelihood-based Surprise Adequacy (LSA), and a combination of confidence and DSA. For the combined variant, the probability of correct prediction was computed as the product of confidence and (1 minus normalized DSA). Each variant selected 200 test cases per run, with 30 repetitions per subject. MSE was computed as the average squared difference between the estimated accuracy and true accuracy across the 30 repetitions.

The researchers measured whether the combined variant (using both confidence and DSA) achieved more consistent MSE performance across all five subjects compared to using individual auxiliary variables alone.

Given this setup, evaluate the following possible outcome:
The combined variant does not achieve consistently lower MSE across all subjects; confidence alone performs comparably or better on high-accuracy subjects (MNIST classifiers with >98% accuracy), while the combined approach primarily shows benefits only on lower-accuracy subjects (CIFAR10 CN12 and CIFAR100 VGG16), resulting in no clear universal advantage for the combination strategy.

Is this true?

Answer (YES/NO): NO